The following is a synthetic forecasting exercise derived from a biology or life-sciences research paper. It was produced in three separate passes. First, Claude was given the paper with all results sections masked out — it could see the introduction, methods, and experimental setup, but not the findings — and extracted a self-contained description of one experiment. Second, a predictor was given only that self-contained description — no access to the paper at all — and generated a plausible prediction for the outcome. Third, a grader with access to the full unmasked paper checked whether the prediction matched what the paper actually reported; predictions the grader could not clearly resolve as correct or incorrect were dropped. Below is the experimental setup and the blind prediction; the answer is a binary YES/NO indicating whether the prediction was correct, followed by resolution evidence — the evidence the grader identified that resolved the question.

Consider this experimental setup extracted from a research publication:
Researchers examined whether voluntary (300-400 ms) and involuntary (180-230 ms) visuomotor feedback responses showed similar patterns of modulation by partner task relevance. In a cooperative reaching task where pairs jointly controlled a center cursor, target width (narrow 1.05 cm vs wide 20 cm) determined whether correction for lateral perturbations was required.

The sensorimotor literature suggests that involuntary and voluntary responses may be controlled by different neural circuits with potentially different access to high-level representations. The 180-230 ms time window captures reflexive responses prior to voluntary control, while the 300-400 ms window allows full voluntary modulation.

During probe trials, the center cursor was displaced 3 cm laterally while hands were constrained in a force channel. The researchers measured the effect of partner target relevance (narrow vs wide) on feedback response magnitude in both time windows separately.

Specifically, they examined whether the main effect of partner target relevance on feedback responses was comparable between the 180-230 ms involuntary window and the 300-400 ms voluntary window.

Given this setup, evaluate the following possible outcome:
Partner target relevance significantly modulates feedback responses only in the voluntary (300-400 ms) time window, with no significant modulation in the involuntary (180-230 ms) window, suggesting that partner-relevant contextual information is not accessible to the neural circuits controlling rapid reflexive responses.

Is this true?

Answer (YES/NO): NO